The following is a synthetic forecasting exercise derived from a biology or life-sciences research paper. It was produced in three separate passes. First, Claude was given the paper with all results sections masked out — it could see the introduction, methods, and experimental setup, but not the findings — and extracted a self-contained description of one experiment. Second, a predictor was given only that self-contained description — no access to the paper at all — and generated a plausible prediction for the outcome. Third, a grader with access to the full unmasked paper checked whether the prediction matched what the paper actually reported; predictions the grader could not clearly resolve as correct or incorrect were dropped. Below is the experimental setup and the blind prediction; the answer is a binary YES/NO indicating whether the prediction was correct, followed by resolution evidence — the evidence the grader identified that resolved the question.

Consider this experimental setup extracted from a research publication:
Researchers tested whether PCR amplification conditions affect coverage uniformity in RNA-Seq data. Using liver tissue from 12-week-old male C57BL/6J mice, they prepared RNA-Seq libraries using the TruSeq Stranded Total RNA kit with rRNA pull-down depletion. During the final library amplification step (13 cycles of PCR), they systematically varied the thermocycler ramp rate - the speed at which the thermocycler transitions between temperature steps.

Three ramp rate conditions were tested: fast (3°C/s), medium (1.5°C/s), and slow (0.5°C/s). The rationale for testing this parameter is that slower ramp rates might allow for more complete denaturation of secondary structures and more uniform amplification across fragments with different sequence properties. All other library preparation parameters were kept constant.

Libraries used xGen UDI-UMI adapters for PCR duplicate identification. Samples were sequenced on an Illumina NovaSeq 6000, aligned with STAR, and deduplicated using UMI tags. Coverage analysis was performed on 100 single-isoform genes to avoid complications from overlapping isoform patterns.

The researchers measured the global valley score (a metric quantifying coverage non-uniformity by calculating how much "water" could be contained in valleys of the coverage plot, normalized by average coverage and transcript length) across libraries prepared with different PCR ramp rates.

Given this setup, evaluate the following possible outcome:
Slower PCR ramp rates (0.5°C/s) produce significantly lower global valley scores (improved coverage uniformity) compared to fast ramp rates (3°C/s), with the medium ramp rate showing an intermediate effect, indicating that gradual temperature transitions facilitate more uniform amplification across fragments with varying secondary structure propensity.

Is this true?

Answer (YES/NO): NO